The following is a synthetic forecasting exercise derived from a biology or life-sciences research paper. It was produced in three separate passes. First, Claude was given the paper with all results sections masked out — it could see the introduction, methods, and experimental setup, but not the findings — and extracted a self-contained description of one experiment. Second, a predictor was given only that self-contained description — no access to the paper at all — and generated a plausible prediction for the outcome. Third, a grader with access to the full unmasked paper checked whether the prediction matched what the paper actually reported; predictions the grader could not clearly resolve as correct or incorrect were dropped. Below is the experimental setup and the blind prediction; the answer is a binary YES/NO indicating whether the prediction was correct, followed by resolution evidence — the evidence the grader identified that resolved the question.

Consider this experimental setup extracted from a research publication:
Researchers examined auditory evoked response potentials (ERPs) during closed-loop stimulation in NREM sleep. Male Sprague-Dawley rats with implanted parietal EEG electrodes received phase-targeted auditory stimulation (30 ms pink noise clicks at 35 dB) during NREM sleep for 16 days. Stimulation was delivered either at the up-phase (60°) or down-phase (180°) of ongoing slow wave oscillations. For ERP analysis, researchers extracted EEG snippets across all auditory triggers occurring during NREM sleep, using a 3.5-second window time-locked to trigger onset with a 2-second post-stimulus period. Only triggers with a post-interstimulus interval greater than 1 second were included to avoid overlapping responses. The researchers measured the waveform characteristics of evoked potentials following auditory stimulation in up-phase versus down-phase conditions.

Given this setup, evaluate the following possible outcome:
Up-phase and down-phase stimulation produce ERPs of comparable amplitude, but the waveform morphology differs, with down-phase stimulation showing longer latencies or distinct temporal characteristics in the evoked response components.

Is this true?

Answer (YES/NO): NO